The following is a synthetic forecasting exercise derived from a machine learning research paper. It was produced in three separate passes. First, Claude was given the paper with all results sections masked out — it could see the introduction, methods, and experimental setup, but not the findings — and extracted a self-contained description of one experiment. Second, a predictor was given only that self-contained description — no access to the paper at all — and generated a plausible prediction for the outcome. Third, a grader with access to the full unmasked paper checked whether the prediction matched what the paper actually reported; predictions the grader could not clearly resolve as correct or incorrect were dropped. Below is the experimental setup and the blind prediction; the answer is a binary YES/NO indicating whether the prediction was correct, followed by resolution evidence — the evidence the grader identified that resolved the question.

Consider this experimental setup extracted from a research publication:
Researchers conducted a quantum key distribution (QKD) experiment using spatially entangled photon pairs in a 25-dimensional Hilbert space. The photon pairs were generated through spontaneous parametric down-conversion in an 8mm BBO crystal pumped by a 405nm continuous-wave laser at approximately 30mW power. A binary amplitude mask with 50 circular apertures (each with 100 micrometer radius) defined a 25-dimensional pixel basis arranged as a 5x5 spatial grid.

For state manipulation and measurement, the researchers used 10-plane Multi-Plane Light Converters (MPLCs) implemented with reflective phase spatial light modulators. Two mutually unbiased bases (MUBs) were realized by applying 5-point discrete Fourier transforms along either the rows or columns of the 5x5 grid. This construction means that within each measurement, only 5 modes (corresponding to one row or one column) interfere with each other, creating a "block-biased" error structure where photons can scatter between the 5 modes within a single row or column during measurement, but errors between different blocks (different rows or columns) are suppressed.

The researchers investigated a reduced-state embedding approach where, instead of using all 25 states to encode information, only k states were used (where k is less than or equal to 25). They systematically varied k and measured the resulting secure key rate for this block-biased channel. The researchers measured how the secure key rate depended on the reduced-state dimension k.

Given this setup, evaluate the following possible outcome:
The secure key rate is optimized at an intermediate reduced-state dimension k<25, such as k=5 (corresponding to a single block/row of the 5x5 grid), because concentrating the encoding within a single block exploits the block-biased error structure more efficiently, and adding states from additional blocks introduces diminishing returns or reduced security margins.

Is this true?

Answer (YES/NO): YES